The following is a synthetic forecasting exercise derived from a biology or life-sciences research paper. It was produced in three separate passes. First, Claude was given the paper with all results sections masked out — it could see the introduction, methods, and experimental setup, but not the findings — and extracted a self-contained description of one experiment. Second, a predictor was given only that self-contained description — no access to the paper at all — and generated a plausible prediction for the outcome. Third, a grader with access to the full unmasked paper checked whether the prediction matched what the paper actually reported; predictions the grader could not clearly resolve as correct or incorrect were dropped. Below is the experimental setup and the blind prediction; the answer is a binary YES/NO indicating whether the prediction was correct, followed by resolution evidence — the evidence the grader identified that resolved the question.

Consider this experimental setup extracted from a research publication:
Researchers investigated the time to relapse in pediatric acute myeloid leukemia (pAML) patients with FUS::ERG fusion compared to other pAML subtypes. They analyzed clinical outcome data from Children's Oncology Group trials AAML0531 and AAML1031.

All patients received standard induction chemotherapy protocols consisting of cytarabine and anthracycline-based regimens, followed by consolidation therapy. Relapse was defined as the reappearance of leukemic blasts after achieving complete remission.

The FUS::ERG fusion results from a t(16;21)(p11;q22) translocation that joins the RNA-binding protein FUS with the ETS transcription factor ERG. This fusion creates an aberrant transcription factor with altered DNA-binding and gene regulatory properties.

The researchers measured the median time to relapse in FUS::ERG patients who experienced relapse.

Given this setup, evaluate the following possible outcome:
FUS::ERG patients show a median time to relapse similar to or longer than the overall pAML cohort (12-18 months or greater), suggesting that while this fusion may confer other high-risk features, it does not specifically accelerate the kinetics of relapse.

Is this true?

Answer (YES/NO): NO